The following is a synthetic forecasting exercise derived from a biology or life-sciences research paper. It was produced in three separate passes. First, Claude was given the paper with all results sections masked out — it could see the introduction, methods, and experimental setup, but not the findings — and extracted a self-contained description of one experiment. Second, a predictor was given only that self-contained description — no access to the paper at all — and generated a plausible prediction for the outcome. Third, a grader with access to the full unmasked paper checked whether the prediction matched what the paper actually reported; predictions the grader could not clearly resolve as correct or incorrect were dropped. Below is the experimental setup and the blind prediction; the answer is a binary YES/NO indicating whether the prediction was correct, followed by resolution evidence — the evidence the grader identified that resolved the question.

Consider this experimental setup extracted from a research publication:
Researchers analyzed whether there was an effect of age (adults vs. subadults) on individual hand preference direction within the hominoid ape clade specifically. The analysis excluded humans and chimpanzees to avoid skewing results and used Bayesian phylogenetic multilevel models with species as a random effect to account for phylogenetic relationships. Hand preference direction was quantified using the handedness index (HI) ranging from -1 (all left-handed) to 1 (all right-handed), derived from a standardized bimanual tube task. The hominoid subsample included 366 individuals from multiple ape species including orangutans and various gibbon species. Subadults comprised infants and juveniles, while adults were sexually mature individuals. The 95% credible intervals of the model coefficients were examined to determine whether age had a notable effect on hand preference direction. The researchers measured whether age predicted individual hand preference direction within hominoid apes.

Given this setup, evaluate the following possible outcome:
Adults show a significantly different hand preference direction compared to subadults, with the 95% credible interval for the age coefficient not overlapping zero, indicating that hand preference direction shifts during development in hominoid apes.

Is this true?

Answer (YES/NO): YES